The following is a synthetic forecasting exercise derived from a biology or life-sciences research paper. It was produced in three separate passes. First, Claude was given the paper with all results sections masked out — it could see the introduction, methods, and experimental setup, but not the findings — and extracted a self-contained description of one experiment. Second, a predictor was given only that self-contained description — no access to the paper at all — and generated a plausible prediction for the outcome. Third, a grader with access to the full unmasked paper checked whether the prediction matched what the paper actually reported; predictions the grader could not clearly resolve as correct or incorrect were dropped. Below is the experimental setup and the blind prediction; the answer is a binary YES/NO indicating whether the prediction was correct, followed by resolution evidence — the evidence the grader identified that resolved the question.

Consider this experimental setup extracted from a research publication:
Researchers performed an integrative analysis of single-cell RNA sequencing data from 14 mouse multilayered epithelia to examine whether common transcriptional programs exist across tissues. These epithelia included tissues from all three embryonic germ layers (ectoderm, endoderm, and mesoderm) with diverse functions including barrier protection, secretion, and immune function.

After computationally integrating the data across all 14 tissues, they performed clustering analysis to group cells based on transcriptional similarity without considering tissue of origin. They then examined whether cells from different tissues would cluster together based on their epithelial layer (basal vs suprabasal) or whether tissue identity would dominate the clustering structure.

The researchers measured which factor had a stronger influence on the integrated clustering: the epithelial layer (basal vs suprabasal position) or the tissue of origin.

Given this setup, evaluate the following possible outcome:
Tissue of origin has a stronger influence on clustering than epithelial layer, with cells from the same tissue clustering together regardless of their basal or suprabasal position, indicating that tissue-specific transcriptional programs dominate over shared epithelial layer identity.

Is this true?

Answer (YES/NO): NO